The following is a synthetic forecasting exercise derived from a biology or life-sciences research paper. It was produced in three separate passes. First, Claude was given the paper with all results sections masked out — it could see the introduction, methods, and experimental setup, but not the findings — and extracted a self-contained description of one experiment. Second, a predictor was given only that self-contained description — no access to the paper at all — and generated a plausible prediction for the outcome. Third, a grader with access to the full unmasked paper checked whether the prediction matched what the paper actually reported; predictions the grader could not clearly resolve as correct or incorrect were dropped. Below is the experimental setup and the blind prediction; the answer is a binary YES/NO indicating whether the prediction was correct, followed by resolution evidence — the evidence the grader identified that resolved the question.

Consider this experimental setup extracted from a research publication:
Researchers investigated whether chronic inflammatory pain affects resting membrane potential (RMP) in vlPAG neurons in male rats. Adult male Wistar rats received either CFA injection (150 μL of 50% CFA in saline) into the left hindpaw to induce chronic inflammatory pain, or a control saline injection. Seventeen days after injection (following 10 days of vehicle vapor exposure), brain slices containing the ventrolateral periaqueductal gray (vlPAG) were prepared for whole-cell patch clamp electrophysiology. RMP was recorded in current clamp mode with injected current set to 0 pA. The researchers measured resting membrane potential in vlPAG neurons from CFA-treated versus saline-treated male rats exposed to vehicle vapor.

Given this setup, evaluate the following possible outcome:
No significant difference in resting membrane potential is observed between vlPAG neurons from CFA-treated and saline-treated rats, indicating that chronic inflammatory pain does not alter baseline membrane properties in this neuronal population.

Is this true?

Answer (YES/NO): YES